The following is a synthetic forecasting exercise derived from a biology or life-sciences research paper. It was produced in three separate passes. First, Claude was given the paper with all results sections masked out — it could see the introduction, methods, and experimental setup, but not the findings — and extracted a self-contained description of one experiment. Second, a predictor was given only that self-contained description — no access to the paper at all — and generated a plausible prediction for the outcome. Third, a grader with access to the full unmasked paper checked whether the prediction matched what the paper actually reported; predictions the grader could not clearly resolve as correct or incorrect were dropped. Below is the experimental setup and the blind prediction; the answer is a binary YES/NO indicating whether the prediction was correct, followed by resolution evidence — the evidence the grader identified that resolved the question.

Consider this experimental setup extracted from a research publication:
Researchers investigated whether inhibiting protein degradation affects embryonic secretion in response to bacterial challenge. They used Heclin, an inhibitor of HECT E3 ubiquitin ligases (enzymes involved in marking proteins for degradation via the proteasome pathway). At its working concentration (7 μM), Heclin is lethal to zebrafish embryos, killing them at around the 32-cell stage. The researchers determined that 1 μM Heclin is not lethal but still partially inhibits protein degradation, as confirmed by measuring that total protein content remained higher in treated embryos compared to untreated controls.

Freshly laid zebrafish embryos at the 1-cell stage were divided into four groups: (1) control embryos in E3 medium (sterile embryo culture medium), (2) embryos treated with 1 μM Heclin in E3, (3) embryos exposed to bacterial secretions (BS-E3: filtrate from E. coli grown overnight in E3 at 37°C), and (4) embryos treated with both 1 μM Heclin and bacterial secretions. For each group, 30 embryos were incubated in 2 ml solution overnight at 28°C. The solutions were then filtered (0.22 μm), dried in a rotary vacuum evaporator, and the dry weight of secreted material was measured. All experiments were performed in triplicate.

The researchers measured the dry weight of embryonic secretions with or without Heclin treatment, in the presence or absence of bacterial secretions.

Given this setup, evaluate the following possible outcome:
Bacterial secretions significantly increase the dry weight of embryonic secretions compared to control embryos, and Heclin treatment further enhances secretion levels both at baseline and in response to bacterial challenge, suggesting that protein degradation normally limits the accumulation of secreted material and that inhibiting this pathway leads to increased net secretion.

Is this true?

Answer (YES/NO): NO